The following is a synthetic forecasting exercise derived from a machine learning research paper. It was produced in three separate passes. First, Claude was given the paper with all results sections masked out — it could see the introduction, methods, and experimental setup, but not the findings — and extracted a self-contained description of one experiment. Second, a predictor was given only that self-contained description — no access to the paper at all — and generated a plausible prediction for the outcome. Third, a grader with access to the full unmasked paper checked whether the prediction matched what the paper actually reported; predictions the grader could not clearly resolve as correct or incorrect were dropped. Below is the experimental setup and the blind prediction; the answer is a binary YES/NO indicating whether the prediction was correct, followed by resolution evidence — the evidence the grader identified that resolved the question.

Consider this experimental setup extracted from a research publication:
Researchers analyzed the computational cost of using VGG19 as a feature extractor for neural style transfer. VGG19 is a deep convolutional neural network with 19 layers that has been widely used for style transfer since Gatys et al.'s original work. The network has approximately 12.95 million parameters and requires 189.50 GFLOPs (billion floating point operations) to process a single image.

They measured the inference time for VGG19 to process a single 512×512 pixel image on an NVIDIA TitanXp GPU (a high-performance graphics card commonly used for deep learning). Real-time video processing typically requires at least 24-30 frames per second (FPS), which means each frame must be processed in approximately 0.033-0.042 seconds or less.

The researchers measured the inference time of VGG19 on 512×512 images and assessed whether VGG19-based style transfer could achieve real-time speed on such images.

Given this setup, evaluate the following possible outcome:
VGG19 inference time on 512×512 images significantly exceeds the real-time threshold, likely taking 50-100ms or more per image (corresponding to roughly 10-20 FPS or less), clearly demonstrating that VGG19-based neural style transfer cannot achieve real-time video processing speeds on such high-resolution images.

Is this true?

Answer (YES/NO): NO